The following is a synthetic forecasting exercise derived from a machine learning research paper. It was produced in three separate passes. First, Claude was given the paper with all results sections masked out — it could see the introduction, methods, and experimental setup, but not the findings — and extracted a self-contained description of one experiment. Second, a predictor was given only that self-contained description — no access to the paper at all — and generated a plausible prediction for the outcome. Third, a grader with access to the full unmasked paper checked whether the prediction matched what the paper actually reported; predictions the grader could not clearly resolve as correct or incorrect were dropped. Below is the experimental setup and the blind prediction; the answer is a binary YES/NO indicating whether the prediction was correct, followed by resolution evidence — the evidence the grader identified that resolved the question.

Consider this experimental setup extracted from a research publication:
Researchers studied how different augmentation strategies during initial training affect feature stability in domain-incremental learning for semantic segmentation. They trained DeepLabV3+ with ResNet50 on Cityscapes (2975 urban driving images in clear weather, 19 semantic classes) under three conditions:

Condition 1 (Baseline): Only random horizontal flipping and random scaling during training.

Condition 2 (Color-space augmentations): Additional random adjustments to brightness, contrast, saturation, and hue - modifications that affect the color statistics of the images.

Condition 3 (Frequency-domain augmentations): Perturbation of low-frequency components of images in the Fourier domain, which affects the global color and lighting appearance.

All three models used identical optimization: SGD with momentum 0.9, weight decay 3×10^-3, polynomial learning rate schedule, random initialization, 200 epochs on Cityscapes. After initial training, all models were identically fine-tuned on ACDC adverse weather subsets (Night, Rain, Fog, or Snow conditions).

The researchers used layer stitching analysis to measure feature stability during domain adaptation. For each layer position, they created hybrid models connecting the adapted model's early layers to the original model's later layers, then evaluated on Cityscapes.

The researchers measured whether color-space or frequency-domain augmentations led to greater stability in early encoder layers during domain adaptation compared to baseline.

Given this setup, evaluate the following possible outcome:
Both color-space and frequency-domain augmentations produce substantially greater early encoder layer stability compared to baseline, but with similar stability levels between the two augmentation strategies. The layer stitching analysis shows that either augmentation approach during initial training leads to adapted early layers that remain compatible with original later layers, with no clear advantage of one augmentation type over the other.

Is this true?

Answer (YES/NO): NO